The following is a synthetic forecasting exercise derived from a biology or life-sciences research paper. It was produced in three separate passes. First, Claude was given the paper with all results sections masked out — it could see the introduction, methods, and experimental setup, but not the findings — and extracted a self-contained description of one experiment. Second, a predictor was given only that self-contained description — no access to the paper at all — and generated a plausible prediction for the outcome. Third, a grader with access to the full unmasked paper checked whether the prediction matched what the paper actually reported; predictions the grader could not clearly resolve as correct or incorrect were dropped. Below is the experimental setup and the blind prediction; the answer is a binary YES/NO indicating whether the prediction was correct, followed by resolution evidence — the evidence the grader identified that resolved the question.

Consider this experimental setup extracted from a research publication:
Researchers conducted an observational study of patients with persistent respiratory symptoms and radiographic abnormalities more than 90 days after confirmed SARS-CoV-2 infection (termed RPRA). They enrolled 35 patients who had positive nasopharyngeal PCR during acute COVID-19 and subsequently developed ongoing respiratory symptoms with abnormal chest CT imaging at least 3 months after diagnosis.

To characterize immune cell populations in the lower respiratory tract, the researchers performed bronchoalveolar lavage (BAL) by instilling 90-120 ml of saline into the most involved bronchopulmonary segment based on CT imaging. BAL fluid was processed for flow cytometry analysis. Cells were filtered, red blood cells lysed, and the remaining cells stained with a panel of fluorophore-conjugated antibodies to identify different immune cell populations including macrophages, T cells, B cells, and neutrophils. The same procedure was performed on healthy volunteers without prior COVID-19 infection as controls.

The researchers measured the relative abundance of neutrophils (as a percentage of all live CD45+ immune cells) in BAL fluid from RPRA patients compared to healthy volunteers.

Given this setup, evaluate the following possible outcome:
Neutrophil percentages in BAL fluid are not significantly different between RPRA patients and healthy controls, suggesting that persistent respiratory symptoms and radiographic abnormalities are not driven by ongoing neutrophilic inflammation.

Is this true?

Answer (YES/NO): NO